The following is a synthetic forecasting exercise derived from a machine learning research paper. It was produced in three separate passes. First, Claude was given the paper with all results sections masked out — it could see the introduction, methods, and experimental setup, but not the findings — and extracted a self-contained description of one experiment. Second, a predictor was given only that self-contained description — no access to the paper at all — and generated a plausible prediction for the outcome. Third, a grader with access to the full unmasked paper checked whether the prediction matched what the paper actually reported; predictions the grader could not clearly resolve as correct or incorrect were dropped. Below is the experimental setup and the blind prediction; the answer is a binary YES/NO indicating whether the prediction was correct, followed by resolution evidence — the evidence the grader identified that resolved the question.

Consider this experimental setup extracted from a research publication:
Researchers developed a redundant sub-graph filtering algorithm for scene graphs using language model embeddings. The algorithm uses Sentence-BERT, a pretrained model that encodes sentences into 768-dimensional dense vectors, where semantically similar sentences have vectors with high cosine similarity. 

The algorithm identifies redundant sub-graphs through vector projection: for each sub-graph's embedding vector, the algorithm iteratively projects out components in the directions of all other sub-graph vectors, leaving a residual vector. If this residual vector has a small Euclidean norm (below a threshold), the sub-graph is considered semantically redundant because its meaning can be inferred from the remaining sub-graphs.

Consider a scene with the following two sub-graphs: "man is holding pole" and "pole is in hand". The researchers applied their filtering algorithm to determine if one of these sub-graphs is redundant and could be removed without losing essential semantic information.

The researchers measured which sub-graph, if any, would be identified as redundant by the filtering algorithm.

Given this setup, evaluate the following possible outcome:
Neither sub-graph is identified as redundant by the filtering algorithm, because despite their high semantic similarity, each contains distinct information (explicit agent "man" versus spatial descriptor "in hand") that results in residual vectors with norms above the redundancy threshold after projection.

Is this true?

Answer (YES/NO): NO